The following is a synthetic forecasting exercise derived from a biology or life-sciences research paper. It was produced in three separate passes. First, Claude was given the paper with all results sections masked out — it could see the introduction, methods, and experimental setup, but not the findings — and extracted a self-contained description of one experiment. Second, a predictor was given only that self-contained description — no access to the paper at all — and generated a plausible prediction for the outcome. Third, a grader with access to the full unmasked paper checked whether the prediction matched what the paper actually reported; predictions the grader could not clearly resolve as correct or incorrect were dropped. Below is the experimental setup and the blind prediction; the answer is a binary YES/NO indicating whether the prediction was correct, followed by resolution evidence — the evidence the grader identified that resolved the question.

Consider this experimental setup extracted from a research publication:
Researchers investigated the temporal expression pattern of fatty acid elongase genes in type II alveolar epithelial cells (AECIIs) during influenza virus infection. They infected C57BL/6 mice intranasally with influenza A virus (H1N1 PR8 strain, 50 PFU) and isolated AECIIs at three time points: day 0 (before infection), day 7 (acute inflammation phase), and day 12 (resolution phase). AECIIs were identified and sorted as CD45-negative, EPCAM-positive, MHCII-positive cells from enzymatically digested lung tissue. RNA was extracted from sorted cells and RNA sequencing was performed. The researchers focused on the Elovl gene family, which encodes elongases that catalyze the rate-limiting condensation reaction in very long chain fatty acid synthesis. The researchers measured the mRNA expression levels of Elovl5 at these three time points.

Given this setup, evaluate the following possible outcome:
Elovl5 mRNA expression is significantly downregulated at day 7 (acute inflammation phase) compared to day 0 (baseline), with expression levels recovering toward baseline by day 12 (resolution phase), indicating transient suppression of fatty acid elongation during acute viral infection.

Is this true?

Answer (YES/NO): YES